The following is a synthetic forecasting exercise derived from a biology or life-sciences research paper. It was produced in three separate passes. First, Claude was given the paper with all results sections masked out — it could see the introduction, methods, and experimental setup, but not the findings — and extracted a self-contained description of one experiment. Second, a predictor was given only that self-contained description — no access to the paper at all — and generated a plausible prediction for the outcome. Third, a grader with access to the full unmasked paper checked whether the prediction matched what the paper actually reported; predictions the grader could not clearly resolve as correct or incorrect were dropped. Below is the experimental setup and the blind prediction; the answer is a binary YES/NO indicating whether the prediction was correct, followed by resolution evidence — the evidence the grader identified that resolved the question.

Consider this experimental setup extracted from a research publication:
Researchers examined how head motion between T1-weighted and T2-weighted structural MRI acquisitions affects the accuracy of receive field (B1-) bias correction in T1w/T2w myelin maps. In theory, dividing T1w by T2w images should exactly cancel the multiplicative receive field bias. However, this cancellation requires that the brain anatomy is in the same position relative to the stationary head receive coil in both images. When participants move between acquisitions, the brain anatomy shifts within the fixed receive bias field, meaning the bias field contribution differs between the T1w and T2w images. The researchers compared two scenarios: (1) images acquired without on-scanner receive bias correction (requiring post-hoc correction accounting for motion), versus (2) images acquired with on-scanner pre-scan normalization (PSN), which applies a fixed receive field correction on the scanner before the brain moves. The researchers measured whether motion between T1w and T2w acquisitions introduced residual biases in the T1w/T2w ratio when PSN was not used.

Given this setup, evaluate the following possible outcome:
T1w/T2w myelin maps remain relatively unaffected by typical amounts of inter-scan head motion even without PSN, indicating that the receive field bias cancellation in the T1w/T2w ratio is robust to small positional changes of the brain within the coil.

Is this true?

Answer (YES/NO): NO